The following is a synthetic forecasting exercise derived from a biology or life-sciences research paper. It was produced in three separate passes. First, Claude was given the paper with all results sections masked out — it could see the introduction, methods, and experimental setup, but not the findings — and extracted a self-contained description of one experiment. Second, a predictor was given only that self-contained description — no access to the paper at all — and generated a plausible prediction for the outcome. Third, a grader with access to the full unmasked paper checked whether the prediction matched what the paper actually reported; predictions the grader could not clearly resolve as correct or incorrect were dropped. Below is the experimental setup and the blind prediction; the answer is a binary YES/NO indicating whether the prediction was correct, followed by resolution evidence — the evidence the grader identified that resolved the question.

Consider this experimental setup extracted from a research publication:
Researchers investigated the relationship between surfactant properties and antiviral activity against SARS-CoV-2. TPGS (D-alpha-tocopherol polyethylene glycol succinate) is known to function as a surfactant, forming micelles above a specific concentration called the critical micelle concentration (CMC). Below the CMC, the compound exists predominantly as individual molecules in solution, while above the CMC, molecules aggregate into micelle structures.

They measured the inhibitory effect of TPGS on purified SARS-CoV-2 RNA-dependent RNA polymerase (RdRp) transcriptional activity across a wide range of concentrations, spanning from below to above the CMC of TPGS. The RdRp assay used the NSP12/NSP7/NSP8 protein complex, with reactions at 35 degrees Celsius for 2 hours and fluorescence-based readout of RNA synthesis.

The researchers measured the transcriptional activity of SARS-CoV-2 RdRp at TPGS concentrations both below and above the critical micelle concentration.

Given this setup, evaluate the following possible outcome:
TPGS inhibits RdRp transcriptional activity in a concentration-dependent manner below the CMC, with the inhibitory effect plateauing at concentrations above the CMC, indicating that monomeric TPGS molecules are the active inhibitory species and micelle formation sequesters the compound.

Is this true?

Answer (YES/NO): NO